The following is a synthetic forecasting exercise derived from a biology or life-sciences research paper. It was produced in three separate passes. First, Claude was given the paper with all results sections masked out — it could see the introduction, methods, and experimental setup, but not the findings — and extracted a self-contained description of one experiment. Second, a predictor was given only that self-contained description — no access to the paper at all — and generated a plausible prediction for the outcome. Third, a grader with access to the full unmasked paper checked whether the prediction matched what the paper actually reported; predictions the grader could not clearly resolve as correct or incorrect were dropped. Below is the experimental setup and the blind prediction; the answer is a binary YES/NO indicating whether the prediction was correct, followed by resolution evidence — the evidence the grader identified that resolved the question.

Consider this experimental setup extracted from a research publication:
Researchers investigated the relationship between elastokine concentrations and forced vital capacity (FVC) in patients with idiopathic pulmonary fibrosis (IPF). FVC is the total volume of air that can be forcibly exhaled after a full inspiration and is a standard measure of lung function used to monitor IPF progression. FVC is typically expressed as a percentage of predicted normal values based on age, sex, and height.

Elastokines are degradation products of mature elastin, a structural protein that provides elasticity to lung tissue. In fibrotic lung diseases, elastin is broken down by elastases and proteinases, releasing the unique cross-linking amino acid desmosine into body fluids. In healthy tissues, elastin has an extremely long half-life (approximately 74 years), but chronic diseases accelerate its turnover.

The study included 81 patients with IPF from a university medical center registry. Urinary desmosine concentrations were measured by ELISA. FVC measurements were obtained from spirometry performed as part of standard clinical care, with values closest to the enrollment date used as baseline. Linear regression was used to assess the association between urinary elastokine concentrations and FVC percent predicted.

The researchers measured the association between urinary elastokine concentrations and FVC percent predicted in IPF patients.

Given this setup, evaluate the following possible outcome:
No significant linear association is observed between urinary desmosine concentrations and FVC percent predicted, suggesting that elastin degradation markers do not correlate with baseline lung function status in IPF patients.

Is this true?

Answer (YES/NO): NO